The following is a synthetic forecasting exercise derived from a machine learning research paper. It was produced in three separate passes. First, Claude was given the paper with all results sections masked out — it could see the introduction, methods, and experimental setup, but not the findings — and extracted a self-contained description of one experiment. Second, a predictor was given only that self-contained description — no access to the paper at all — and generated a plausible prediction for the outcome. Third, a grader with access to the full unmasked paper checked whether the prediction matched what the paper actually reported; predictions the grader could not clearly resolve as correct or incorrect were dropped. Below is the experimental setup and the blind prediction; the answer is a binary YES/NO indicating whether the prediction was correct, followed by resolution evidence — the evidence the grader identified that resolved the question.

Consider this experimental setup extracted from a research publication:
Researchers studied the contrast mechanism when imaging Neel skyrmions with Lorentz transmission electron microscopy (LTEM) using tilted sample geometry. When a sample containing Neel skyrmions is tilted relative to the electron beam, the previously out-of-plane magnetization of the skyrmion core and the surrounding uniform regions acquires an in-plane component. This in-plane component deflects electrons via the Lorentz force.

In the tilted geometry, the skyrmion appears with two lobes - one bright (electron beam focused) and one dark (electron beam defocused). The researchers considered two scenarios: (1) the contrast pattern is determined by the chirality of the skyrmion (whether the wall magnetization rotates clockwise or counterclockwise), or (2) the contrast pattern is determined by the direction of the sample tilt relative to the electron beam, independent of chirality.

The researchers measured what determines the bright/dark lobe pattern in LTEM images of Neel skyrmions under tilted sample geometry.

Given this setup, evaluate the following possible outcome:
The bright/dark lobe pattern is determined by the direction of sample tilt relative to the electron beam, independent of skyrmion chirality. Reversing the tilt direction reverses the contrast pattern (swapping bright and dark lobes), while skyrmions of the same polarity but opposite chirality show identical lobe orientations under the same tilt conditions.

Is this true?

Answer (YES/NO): YES